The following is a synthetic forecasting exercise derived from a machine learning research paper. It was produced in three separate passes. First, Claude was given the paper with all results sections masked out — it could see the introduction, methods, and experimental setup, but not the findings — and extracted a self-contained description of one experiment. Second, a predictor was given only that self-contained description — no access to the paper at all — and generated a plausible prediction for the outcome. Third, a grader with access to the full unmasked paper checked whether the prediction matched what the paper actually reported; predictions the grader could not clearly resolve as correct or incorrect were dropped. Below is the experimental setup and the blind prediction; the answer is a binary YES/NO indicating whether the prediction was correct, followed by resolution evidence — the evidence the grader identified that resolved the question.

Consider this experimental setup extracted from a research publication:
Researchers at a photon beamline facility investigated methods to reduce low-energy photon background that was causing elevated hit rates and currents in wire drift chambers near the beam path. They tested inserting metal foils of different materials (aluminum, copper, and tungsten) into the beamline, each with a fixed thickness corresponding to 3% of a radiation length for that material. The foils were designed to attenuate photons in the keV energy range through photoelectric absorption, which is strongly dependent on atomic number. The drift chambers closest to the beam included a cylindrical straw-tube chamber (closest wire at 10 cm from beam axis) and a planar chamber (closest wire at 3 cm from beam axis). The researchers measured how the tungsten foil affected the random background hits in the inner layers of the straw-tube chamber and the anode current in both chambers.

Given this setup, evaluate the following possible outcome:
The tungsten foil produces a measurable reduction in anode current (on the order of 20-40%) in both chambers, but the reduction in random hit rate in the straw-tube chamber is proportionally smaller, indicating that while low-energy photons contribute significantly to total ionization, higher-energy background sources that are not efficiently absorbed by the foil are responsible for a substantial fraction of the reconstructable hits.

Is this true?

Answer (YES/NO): NO